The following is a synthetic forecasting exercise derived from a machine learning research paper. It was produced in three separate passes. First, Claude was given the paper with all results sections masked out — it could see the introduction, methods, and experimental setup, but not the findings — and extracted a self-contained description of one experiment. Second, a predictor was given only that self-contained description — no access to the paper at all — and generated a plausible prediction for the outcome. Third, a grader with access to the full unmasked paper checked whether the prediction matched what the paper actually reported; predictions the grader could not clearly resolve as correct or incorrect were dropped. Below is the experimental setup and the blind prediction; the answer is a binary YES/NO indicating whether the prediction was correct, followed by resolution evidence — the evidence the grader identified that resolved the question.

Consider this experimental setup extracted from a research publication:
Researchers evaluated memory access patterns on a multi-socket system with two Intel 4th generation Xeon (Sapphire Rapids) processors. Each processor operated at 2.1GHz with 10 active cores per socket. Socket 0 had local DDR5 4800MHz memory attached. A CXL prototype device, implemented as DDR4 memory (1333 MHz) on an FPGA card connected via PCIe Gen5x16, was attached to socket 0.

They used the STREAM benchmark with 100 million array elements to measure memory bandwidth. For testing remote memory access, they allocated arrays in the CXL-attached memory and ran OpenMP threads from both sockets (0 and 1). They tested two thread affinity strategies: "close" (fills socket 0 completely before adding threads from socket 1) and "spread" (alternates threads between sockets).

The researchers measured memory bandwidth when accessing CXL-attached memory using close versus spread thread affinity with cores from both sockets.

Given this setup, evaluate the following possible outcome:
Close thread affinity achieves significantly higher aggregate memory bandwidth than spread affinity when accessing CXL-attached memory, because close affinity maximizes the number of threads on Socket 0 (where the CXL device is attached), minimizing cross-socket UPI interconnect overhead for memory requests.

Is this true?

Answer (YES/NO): NO